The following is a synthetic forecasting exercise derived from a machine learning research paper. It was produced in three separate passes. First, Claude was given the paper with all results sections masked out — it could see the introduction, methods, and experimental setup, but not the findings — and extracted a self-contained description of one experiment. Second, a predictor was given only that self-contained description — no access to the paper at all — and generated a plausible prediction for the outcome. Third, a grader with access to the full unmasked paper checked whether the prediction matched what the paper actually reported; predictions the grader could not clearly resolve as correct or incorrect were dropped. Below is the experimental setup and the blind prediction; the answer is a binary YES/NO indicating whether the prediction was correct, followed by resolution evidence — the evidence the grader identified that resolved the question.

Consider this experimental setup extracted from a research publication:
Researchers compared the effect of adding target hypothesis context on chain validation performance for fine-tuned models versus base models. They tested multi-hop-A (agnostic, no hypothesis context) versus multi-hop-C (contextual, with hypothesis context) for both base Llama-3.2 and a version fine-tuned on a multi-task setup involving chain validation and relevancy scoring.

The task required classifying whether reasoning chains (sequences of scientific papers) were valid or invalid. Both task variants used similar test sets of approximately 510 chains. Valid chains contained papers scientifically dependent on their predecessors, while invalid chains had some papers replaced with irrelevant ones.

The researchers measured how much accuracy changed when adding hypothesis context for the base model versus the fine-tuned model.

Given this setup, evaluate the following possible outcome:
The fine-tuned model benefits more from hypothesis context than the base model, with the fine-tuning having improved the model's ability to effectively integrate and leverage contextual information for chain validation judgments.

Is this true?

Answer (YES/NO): YES